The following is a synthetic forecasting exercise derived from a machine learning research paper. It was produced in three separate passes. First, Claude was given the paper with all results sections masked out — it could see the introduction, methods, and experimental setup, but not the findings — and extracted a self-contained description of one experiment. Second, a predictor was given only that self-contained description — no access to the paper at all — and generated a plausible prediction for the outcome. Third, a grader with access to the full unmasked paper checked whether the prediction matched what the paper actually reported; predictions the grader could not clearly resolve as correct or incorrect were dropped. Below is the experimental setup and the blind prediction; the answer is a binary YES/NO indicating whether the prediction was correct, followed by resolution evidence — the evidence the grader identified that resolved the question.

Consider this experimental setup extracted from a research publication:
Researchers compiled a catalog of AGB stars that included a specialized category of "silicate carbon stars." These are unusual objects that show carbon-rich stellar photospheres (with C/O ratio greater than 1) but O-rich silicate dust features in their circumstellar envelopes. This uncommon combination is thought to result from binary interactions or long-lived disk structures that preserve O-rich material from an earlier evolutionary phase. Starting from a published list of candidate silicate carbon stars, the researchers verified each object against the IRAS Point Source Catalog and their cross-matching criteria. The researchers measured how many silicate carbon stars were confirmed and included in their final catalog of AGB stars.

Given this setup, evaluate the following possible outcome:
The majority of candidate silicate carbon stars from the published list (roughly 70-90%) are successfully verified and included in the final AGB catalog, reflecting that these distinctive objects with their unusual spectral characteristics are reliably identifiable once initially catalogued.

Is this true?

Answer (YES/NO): NO